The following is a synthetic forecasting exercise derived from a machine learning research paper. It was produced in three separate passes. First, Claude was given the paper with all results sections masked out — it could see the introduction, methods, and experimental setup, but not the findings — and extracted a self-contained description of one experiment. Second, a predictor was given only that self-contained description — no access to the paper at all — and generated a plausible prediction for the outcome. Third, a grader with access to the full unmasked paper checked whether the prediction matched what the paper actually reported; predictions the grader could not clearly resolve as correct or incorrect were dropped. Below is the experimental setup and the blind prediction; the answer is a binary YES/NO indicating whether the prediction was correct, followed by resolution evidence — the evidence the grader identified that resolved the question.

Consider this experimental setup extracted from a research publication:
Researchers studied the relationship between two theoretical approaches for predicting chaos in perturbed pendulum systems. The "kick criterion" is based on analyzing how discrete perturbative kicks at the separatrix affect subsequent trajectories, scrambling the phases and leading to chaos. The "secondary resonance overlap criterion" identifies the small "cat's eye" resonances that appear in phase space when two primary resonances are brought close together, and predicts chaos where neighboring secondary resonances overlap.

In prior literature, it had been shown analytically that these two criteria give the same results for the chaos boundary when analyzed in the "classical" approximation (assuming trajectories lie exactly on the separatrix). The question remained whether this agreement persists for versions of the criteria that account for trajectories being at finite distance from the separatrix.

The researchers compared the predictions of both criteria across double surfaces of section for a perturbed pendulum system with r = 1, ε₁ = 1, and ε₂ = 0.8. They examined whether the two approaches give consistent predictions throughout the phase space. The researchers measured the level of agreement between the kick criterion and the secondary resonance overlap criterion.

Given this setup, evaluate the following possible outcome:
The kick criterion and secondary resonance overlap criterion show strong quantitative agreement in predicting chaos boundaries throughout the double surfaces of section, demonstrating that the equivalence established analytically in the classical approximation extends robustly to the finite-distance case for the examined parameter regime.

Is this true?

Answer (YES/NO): NO